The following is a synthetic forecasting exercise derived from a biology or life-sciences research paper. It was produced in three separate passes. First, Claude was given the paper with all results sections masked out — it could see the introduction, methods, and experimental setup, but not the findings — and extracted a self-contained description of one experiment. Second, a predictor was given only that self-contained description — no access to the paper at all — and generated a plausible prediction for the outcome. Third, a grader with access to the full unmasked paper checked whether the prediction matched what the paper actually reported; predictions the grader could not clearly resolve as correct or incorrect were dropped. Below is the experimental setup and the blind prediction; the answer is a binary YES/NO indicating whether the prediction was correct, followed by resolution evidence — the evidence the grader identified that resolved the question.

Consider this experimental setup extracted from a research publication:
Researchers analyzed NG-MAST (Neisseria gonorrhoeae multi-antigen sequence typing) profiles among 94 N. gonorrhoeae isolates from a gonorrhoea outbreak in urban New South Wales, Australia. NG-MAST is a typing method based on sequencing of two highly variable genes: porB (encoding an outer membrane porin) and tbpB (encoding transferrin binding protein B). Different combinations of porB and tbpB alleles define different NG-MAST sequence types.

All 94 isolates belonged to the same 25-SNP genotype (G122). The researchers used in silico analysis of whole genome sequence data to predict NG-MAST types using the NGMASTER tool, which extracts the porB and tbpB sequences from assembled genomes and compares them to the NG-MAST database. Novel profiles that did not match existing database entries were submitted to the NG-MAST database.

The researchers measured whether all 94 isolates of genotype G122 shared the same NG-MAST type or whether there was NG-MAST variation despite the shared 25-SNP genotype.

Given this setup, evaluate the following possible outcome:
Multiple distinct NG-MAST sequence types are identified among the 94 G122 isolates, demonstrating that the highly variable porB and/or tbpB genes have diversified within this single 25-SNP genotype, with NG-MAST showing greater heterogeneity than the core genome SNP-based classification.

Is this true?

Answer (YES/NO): YES